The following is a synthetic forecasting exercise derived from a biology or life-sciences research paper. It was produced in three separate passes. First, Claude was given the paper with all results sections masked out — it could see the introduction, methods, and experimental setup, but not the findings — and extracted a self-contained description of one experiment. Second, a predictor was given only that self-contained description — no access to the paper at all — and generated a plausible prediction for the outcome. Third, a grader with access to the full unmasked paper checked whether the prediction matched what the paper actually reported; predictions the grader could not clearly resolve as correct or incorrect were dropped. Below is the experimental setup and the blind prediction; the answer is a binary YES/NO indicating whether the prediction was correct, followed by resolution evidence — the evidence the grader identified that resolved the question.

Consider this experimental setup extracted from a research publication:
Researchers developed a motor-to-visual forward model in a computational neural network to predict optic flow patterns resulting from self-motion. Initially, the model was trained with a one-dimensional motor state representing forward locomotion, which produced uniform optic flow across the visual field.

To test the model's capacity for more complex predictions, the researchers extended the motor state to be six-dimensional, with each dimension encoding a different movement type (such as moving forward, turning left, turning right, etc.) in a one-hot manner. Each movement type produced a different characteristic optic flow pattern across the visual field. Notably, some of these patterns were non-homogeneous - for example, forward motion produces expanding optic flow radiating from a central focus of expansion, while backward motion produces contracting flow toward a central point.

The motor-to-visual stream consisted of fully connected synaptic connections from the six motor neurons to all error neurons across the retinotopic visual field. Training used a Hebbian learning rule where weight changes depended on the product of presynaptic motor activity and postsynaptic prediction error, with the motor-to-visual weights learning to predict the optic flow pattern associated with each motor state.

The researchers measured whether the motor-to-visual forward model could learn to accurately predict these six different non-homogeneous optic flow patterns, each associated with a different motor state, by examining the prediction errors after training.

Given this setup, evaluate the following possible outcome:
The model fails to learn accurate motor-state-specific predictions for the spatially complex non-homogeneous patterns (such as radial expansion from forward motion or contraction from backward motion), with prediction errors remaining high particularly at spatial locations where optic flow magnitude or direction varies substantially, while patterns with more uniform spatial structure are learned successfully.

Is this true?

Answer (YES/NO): NO